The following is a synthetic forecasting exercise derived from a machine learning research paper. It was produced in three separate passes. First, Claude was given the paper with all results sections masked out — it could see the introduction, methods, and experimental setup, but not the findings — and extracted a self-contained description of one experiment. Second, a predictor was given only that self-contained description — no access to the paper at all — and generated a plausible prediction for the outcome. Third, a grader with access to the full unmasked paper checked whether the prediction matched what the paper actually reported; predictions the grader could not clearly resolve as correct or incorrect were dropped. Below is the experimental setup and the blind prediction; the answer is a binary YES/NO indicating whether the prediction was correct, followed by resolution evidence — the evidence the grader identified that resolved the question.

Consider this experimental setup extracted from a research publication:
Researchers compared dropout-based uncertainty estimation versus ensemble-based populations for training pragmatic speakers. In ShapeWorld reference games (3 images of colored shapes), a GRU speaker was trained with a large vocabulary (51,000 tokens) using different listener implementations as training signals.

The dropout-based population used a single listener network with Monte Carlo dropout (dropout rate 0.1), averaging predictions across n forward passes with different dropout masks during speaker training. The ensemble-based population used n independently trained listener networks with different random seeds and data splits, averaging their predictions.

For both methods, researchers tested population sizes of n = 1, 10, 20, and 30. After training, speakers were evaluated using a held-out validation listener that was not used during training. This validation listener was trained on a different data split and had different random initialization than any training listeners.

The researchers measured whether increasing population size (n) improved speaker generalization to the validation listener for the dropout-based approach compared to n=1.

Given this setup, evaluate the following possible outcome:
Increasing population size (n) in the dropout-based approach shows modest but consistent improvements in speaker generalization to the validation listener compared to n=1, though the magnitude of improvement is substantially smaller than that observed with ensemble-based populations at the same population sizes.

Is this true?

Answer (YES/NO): NO